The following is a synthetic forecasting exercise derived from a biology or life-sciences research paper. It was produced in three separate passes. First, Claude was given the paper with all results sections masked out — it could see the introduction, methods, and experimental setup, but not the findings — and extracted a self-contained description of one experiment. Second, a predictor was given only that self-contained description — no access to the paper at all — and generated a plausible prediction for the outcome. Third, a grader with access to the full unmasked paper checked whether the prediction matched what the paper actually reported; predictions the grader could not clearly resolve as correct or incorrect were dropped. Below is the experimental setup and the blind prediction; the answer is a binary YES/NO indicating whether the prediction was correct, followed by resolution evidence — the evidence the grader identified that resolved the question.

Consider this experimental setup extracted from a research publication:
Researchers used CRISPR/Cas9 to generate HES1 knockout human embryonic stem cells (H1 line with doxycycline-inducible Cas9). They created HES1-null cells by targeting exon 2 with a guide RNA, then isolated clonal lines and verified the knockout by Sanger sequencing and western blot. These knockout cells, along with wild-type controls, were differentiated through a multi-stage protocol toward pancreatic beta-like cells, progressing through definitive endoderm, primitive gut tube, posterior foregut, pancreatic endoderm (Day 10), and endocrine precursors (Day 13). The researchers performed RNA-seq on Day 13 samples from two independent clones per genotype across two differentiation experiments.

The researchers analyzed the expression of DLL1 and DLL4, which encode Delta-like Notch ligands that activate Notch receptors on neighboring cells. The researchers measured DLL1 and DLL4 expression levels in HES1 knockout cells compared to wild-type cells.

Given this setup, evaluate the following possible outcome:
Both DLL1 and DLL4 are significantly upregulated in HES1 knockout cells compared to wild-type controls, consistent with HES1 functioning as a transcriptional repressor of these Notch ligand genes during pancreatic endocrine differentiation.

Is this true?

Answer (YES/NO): YES